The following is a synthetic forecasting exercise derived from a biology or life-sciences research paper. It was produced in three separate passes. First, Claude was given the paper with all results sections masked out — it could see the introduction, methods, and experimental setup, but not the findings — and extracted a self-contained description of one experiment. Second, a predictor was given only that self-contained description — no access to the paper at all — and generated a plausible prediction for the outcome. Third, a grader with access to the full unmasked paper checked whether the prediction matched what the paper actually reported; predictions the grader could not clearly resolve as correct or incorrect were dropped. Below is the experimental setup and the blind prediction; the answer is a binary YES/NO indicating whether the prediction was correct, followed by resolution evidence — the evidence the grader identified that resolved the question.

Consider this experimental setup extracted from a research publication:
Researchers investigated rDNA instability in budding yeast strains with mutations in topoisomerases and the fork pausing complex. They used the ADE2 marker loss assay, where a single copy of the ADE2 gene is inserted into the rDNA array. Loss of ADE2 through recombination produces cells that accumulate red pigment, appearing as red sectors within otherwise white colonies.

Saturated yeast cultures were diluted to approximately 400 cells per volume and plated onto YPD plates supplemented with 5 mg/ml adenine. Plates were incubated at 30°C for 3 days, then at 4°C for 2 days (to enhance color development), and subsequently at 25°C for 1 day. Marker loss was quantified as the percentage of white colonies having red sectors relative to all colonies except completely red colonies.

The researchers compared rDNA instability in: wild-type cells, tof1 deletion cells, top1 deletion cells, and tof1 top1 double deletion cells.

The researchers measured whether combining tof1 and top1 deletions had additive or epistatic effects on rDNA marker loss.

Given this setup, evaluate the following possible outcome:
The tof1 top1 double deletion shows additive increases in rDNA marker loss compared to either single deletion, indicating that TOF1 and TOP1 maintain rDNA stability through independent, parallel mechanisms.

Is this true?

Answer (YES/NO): NO